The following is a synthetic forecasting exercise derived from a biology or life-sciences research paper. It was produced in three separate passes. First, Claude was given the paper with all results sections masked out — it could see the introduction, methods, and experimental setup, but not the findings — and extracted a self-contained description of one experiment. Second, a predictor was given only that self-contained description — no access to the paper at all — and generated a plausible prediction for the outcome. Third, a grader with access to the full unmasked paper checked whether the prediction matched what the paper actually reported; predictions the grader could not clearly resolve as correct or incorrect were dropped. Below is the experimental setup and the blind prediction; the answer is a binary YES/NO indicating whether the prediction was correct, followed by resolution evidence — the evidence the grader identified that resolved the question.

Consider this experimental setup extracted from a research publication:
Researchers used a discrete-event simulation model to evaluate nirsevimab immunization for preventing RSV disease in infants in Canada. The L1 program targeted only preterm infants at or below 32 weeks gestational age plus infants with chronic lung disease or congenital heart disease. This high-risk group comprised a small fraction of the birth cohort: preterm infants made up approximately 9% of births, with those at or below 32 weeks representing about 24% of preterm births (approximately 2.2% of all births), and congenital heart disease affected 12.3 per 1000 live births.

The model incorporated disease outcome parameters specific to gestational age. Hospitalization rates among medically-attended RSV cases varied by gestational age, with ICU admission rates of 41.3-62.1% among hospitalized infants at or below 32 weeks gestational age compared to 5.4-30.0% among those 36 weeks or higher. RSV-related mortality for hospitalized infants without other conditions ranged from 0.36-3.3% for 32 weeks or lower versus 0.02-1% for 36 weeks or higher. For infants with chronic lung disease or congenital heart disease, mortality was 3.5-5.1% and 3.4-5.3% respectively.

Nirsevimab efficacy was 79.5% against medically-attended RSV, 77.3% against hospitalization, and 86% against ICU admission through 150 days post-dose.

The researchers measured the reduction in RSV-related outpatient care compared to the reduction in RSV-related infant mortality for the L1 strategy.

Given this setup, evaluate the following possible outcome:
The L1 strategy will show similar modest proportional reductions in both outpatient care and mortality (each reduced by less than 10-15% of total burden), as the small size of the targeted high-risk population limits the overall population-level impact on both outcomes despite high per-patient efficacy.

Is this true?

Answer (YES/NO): NO